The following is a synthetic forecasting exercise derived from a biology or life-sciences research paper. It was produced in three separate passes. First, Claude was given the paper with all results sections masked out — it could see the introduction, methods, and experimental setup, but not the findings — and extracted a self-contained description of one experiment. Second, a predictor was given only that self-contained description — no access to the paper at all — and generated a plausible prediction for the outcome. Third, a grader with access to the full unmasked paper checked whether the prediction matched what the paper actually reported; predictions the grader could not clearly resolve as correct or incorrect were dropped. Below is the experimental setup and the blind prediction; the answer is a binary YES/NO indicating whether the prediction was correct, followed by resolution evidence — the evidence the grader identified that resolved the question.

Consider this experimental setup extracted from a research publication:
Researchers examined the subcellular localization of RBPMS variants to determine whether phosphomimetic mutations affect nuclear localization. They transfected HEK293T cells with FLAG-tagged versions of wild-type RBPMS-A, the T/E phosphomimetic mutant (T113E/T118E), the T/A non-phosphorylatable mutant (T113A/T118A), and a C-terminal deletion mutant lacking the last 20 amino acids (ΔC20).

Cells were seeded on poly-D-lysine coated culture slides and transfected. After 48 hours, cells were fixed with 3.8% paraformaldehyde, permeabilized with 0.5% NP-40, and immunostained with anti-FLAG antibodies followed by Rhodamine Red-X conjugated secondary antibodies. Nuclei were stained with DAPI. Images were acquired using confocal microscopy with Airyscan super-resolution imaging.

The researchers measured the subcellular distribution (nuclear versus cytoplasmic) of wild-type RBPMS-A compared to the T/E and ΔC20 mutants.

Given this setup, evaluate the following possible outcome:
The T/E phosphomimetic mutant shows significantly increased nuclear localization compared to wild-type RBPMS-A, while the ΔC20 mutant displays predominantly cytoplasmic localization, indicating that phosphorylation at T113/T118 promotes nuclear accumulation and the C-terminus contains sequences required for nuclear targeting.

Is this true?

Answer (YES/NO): NO